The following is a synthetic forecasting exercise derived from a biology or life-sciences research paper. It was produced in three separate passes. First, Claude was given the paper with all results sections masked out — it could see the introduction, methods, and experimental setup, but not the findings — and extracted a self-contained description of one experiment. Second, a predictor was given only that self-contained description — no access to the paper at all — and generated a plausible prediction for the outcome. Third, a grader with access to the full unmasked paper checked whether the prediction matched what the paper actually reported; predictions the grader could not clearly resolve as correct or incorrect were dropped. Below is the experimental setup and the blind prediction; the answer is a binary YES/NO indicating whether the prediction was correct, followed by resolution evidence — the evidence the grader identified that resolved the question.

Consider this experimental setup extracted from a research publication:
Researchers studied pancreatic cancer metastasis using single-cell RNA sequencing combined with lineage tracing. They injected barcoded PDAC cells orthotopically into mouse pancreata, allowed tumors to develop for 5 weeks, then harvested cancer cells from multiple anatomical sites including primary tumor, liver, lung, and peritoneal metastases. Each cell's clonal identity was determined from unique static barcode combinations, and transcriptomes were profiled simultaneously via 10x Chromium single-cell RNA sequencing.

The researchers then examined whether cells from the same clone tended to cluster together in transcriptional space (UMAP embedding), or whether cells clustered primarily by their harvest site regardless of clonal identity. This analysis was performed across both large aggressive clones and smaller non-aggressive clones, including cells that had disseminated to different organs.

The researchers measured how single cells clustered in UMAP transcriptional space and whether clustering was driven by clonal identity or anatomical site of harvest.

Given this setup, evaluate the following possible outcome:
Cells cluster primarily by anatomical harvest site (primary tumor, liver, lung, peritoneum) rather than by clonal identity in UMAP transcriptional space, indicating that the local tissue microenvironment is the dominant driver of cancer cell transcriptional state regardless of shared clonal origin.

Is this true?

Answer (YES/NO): NO